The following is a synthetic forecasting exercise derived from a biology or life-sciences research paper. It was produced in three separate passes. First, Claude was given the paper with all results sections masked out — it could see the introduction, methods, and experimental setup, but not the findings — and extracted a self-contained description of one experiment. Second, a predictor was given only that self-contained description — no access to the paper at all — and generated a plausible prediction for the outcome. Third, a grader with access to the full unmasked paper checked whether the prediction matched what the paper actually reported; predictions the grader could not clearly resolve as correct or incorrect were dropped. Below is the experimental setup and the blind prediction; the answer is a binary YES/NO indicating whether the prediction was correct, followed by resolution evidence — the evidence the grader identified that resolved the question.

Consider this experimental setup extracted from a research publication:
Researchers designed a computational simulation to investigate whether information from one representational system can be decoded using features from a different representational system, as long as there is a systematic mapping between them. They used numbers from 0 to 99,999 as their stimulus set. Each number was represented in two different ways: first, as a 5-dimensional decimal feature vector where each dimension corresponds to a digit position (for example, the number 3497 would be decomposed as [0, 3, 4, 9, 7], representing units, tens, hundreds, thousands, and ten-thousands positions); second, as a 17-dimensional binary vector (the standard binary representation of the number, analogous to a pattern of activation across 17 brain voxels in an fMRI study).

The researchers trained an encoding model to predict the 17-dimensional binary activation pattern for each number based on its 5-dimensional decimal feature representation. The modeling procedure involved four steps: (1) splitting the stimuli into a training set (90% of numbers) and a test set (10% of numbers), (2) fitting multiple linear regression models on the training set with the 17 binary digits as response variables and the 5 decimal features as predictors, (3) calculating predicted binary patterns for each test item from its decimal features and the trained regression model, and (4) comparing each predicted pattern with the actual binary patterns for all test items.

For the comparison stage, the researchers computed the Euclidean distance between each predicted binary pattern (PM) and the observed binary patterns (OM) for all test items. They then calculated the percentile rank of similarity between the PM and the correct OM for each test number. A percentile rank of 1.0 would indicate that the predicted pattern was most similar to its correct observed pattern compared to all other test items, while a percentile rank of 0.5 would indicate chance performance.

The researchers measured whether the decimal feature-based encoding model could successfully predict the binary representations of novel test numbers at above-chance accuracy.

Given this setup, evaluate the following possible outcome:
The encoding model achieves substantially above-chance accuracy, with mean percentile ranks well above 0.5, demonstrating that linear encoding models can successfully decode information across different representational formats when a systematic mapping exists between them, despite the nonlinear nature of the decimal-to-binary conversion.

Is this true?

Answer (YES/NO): YES